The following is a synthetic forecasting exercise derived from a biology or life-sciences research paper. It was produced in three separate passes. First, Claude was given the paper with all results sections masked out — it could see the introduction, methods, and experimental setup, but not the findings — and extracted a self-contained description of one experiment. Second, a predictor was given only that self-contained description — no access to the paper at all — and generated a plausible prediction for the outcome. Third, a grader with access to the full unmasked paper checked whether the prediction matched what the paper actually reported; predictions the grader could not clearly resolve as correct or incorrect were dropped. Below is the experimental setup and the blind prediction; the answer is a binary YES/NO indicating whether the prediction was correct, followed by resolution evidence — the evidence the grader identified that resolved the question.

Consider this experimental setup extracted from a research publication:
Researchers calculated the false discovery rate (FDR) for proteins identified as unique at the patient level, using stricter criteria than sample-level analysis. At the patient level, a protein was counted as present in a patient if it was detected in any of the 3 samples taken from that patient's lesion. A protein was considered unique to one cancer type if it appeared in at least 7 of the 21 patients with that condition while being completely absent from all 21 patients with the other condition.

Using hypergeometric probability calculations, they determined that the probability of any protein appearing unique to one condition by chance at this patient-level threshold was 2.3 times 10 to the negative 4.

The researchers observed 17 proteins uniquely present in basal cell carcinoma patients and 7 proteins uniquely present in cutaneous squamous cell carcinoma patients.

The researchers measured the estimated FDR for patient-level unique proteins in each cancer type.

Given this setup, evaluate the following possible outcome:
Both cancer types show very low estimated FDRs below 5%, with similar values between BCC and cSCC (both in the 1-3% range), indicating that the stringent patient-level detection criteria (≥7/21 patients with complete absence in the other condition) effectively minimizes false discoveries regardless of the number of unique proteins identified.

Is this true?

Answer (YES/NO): NO